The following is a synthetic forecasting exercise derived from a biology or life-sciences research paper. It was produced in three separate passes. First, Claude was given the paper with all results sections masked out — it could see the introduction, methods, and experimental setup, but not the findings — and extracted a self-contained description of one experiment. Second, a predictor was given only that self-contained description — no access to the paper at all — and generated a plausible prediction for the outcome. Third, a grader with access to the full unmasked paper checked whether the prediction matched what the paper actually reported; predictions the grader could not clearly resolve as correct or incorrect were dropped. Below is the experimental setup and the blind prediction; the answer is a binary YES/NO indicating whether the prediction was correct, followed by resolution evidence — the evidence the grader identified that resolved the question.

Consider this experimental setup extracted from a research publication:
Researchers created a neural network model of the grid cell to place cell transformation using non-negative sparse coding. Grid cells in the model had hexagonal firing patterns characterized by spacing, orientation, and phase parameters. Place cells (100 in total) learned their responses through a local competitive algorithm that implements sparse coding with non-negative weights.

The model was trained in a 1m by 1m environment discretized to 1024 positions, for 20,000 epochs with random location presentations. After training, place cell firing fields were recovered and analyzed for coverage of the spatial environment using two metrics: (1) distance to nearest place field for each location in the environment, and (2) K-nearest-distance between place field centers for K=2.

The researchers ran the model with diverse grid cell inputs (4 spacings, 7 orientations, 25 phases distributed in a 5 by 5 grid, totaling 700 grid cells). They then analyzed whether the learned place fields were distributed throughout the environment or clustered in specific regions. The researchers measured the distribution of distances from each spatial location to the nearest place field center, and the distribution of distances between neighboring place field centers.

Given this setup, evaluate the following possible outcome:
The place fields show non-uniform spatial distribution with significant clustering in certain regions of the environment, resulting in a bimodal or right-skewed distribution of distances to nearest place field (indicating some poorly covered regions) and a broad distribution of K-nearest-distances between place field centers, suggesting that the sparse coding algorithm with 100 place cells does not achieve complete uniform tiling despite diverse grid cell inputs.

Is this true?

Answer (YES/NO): NO